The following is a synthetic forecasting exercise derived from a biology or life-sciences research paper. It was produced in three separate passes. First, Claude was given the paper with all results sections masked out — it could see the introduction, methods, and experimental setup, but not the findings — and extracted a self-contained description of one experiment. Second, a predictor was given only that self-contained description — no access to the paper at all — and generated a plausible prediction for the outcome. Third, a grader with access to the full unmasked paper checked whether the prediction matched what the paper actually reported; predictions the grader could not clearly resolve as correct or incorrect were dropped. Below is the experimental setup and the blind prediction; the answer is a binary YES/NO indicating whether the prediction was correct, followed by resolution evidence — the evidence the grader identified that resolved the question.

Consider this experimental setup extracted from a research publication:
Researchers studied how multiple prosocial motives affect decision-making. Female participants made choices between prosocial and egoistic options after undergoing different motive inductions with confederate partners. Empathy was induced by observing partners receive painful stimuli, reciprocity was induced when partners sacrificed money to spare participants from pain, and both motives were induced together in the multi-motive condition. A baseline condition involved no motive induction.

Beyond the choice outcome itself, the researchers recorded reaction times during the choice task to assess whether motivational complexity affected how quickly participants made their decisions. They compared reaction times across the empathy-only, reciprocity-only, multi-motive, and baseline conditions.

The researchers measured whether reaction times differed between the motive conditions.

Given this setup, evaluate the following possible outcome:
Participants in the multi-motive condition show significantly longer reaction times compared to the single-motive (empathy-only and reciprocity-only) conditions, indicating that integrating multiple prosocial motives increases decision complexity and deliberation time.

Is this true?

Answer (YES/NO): NO